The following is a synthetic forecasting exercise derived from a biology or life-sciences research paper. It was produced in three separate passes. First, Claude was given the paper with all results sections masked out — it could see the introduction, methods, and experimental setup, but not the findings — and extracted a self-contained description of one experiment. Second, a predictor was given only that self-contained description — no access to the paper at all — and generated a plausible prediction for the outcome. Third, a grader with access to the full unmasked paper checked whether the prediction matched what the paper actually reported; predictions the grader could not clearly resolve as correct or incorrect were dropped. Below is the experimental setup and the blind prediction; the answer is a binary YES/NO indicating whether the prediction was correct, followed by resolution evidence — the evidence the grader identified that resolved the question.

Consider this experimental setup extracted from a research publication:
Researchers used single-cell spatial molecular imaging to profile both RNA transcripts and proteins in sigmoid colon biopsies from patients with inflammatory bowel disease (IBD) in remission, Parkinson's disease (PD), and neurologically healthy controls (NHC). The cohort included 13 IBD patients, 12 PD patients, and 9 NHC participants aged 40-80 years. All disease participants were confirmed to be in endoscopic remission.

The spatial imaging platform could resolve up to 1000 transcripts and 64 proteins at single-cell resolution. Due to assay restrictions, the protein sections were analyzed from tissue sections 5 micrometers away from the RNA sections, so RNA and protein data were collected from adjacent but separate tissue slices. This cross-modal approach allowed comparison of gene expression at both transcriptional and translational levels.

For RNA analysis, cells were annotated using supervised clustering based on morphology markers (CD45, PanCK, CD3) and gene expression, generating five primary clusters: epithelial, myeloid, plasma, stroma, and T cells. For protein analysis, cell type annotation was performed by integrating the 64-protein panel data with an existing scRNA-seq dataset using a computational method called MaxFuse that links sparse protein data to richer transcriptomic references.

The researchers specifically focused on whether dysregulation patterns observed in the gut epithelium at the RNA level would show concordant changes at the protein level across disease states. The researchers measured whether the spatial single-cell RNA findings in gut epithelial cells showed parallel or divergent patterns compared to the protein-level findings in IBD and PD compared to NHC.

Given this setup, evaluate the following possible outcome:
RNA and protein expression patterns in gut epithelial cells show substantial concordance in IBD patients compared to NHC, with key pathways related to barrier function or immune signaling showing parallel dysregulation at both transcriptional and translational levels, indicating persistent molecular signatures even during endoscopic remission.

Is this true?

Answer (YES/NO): YES